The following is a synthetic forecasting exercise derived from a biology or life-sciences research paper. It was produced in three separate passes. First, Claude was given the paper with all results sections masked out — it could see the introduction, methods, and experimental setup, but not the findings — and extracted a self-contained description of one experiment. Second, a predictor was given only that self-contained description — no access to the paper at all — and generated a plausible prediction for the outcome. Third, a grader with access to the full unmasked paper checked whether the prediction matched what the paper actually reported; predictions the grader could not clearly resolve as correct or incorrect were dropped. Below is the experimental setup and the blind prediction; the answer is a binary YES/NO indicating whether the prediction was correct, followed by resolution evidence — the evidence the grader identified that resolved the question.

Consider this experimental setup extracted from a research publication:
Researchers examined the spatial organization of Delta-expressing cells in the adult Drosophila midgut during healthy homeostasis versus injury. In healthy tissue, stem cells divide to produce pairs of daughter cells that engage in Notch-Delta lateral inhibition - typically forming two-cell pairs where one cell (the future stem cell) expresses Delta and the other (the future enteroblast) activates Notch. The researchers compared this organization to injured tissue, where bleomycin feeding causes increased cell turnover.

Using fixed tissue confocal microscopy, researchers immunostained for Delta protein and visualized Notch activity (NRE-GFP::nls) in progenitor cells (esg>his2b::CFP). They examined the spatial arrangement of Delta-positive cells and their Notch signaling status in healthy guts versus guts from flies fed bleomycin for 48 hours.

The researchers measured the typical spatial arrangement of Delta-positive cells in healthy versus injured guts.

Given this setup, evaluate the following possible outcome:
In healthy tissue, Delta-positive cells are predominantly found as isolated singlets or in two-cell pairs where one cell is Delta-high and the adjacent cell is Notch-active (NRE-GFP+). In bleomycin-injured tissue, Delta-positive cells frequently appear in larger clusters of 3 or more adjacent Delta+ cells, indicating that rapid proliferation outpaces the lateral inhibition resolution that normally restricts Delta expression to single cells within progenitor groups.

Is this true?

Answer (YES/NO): YES